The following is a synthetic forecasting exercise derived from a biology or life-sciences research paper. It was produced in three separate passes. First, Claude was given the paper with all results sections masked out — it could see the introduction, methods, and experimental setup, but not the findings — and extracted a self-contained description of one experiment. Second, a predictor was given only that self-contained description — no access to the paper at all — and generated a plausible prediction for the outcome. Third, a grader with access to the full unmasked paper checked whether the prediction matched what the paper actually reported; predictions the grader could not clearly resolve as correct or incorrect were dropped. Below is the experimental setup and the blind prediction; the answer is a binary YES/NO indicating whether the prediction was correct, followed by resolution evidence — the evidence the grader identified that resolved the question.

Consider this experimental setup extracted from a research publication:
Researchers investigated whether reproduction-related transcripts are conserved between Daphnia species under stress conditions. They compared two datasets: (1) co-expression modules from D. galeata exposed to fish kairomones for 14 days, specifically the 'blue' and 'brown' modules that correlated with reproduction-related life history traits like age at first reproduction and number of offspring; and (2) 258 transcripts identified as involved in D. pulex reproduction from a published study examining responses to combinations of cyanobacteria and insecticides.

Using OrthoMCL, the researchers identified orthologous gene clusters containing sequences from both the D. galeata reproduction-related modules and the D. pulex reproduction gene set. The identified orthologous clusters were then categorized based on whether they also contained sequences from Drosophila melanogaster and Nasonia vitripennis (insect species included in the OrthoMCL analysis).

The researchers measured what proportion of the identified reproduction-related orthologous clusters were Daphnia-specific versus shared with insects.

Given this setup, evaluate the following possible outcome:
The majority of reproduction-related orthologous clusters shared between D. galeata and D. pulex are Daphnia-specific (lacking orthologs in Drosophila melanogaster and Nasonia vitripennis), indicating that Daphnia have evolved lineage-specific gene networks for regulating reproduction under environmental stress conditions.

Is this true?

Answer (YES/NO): NO